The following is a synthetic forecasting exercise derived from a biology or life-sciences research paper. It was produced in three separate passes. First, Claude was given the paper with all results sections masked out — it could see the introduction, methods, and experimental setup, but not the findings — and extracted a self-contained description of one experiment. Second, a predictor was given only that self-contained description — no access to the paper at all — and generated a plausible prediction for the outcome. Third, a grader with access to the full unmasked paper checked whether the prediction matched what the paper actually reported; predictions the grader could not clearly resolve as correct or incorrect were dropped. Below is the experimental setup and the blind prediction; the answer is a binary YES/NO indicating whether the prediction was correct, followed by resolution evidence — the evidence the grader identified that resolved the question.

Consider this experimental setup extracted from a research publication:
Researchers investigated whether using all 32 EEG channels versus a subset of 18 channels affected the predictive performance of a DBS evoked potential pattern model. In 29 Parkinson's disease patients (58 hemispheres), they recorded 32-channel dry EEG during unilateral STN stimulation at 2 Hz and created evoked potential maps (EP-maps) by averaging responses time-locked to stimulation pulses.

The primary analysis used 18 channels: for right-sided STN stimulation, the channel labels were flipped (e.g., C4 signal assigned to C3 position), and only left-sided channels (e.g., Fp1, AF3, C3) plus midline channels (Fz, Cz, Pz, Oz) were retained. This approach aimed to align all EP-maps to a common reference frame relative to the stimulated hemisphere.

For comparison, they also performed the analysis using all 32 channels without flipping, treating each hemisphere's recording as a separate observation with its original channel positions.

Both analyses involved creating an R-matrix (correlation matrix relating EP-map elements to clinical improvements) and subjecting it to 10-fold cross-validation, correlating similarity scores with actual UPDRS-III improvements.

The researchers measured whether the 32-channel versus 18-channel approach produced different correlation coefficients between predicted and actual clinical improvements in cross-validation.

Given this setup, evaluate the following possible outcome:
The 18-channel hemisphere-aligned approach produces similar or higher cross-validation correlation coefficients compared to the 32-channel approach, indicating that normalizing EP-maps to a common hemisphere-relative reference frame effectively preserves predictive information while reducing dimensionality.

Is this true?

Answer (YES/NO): YES